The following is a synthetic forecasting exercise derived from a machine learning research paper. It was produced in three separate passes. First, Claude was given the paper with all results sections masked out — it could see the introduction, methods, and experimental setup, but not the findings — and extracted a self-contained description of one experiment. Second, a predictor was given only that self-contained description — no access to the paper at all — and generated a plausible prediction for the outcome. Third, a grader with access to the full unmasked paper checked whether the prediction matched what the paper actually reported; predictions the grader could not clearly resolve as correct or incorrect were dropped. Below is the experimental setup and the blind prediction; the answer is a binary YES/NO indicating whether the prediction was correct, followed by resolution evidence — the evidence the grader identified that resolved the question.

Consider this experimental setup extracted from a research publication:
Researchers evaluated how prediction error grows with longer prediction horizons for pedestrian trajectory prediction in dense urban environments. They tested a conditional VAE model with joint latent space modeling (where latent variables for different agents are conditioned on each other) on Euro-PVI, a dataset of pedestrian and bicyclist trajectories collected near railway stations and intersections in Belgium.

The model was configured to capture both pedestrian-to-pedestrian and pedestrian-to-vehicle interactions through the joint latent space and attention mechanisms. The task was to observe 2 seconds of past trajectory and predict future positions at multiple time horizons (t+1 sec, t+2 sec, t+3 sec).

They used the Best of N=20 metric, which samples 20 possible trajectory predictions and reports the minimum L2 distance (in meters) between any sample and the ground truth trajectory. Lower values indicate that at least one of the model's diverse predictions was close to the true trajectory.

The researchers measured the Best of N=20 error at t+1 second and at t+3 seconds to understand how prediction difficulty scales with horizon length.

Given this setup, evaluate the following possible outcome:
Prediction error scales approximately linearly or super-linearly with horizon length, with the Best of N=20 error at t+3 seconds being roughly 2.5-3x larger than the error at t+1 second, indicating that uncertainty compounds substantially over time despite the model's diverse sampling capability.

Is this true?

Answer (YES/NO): NO